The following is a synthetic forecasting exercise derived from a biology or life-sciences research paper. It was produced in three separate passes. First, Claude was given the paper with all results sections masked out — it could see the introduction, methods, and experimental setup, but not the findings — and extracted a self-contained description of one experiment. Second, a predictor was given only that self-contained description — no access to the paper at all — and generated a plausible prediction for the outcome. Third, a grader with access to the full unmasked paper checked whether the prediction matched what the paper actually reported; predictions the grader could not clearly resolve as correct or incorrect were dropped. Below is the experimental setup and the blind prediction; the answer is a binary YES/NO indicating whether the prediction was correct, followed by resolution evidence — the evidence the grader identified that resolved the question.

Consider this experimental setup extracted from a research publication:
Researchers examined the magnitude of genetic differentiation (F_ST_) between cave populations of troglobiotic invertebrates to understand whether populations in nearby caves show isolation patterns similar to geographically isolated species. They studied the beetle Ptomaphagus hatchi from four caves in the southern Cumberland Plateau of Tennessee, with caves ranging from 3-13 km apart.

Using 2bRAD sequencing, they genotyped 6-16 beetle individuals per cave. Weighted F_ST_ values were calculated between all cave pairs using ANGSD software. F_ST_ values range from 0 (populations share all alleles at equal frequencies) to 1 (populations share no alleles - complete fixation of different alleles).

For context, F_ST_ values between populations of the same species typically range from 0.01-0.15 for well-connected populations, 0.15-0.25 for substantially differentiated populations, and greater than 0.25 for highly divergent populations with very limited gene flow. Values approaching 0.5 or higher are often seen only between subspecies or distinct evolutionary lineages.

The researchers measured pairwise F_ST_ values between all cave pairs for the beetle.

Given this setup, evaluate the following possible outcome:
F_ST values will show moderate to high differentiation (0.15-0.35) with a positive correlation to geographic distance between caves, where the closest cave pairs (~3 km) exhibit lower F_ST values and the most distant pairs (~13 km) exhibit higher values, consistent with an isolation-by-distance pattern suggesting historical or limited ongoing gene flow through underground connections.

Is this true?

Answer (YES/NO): NO